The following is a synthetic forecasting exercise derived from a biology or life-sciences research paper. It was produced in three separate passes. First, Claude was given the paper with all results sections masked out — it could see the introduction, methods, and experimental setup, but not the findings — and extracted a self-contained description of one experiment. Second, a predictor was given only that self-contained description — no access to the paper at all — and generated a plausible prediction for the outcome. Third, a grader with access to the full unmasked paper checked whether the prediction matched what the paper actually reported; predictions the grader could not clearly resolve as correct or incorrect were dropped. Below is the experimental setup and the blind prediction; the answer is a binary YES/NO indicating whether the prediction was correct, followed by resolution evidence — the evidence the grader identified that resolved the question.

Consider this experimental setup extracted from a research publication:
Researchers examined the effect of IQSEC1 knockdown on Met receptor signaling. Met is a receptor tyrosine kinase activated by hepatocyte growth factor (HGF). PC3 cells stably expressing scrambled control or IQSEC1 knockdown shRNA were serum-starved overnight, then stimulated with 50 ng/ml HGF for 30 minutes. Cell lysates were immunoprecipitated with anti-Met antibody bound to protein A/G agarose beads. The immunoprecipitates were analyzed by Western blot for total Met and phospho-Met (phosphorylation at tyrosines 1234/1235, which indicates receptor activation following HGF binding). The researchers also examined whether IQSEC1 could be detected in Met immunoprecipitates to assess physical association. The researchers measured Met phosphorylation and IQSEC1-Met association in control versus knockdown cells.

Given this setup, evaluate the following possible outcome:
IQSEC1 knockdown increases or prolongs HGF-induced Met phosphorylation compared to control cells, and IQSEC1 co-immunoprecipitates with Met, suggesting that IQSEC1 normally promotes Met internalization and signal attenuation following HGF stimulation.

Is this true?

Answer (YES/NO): NO